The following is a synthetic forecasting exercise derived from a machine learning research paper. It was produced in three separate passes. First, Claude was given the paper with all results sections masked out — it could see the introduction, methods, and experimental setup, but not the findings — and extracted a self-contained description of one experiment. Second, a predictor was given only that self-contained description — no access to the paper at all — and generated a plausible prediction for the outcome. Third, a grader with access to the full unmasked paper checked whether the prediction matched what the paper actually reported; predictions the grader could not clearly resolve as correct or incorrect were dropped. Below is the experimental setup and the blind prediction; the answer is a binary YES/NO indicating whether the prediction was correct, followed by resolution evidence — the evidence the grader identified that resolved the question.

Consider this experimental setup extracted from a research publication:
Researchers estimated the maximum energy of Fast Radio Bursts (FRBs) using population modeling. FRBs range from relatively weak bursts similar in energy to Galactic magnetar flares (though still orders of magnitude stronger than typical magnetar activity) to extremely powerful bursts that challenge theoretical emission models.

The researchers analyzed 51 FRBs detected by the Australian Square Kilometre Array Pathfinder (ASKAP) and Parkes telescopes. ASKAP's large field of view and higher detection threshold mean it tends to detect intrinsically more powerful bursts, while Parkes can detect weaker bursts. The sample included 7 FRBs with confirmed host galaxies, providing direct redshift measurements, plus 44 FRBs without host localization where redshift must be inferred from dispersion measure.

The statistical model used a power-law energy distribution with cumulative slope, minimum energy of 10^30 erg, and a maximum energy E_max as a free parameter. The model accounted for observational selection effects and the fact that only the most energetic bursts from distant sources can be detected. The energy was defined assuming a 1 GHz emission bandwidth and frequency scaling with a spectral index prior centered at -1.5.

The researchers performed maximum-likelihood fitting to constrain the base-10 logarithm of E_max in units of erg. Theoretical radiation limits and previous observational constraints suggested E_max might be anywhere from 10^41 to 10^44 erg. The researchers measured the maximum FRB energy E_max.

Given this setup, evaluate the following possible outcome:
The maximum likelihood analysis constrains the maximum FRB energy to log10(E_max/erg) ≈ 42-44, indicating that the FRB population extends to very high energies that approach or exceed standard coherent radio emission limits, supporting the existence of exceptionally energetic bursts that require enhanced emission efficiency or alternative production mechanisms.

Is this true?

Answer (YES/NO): NO